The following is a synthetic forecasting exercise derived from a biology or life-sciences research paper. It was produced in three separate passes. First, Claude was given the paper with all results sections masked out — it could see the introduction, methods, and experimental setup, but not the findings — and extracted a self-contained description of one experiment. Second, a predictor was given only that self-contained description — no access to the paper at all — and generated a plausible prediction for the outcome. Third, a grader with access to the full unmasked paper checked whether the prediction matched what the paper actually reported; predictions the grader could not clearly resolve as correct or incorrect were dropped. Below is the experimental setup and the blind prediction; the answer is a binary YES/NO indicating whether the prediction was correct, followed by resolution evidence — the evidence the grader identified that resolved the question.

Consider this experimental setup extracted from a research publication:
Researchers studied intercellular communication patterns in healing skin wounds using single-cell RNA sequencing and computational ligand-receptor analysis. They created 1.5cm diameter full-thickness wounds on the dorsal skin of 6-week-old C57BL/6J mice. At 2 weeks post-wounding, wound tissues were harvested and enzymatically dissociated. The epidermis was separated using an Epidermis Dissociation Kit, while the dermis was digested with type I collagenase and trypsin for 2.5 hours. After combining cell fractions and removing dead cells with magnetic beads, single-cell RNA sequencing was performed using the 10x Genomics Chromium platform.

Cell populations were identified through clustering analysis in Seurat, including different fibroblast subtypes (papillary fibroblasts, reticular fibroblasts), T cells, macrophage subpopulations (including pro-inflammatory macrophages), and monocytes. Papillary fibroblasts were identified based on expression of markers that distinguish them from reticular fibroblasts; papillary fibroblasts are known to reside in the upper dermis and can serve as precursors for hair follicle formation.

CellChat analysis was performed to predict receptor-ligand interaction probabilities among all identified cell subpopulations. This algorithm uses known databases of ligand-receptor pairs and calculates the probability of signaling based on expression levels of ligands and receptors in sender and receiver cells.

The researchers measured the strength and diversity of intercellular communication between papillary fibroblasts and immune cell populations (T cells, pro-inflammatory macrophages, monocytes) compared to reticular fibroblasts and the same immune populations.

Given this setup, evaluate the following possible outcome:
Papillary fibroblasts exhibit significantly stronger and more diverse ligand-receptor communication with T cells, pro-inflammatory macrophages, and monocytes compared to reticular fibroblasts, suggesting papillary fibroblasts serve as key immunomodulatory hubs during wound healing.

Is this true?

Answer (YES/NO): YES